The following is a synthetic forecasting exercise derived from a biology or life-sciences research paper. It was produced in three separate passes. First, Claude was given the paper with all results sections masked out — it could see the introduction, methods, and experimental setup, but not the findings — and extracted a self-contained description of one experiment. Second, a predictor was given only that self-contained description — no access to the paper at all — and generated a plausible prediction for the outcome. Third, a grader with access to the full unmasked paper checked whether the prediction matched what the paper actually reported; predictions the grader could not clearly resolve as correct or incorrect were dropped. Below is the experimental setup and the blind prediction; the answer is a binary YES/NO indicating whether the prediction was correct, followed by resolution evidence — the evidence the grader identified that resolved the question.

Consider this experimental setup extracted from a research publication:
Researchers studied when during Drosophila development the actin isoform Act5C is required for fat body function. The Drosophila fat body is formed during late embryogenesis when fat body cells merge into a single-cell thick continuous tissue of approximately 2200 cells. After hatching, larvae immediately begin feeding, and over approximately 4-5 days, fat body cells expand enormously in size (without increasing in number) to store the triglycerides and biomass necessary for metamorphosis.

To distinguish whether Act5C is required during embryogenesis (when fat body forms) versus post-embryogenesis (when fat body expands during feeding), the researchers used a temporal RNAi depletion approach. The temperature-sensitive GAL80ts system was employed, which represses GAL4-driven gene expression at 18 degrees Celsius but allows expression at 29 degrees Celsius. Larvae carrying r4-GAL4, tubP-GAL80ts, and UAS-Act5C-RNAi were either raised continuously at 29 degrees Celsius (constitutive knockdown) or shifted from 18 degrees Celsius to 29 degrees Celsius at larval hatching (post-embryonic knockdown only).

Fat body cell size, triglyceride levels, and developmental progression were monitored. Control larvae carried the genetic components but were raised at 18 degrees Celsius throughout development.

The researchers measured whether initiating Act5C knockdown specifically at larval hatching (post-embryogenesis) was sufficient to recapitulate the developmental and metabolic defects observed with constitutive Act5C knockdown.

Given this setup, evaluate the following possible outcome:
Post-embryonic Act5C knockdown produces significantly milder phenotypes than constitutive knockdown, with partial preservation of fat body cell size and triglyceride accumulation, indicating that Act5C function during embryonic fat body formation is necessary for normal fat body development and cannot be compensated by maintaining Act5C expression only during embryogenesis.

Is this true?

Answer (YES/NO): NO